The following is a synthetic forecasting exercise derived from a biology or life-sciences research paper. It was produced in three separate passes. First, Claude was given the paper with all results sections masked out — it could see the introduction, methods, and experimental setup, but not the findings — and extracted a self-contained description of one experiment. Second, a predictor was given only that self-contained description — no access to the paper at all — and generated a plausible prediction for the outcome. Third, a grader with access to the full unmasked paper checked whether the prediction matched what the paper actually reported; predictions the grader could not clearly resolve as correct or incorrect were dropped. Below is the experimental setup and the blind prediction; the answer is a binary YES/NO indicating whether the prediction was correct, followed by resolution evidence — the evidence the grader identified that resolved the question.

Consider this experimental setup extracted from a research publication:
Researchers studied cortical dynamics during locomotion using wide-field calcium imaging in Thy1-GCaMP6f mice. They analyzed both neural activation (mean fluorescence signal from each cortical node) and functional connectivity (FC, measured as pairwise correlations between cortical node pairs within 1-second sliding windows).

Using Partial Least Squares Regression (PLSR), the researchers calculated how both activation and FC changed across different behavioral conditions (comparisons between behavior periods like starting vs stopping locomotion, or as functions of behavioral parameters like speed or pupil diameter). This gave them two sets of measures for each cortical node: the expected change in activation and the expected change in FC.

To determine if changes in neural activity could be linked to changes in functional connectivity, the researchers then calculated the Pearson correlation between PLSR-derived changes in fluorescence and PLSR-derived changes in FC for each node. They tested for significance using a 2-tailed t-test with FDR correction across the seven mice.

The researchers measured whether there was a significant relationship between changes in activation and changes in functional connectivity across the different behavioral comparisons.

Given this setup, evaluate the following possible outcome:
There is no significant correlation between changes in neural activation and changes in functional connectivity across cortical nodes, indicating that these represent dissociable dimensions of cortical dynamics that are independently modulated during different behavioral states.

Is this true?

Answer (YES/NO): YES